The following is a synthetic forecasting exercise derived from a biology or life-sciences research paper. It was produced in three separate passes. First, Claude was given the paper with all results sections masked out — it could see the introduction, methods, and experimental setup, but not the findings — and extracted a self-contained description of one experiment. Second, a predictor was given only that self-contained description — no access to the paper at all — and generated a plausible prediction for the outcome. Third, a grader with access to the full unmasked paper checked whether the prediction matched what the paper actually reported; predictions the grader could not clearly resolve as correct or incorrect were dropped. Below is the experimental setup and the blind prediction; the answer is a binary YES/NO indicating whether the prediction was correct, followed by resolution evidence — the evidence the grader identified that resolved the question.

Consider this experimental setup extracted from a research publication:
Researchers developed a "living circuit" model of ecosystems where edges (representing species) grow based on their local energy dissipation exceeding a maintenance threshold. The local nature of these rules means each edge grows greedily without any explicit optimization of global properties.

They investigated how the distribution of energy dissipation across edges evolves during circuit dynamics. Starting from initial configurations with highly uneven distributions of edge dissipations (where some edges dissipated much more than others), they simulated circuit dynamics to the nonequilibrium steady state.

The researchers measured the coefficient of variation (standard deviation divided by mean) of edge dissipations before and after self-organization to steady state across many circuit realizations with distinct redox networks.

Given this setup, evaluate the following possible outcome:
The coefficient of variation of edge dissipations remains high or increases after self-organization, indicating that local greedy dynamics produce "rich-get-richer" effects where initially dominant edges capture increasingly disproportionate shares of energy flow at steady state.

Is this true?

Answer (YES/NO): NO